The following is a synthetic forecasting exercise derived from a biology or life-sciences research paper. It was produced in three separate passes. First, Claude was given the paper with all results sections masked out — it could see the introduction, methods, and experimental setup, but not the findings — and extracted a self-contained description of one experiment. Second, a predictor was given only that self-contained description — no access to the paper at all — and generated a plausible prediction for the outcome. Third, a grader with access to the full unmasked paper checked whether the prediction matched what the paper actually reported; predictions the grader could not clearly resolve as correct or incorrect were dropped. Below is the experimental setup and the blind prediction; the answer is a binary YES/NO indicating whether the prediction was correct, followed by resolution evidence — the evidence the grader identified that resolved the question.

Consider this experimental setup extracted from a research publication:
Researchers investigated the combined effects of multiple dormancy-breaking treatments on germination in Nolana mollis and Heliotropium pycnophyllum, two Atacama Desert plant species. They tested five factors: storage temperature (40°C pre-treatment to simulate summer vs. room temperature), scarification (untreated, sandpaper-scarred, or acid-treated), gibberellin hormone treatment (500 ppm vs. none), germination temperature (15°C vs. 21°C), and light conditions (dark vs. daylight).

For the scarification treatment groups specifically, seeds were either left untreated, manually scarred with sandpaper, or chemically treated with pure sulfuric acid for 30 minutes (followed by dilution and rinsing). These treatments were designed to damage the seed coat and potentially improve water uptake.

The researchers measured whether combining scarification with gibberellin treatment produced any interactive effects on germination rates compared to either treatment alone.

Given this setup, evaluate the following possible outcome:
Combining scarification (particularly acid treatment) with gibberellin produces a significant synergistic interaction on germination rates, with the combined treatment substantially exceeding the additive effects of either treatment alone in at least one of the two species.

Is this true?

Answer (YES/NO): NO